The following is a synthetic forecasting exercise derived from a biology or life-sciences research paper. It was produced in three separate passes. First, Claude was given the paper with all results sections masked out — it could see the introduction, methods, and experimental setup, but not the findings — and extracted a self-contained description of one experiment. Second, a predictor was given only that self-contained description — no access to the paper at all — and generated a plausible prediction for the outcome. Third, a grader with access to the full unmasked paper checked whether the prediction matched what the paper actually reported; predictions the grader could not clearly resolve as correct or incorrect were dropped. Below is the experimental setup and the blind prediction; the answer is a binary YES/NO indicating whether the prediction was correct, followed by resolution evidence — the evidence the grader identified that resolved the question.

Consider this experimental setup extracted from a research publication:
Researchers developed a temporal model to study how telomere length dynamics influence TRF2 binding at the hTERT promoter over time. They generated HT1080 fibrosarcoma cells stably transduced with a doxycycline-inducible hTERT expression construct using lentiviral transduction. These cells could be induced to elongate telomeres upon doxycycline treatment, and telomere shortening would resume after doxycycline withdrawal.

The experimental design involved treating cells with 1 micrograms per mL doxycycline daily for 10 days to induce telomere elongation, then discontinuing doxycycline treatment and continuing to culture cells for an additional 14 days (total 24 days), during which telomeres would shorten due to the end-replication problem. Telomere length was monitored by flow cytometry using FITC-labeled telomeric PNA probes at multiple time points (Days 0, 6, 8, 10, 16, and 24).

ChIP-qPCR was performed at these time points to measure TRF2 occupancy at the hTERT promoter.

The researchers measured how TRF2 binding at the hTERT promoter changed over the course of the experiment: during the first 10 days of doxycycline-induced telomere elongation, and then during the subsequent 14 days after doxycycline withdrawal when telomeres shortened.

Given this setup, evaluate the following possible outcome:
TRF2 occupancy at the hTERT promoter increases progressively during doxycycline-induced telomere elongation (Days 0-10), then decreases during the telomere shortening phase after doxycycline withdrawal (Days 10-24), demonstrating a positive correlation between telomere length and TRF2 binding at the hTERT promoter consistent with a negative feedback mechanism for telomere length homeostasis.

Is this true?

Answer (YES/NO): NO